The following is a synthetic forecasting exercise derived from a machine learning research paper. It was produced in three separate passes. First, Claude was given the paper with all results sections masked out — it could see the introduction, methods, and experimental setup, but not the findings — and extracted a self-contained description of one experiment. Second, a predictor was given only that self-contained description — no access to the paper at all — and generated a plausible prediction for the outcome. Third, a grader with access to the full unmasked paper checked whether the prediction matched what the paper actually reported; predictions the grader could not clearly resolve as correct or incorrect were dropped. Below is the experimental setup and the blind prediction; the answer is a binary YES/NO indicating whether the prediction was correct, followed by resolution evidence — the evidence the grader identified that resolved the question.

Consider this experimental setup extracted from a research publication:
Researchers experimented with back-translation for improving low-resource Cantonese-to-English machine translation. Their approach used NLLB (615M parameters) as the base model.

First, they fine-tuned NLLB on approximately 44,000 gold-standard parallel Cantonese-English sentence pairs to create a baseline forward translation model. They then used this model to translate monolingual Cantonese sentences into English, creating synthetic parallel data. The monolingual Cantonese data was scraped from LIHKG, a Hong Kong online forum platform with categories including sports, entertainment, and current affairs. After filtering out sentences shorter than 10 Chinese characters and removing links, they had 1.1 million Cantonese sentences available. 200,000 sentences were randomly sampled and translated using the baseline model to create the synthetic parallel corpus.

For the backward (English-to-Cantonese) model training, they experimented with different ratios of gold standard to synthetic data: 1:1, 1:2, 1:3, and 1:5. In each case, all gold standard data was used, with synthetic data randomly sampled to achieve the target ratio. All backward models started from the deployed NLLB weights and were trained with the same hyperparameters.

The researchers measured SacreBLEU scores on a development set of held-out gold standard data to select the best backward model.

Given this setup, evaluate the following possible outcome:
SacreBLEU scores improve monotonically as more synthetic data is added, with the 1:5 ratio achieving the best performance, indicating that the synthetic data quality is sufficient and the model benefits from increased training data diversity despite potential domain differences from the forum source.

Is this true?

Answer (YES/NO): NO